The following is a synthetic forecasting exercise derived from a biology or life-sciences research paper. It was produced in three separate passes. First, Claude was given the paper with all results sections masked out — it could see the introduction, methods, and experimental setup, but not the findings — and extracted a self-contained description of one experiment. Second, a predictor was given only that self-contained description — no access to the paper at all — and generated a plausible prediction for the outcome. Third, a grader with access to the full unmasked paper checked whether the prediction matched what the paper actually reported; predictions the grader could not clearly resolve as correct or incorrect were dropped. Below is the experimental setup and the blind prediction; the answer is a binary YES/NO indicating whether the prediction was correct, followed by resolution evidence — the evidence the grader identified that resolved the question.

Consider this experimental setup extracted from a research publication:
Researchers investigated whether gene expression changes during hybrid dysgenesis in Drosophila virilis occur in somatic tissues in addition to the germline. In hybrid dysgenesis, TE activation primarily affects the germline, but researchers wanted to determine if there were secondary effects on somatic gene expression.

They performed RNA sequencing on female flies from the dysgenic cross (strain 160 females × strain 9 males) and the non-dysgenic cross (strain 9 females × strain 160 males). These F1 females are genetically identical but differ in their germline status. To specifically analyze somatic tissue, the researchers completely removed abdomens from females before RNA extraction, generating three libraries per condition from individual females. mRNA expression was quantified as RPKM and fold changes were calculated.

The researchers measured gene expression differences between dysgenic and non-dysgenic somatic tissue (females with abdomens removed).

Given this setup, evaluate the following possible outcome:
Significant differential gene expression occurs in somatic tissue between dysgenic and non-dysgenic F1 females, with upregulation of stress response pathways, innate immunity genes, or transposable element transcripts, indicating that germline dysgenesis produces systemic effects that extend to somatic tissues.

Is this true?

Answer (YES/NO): NO